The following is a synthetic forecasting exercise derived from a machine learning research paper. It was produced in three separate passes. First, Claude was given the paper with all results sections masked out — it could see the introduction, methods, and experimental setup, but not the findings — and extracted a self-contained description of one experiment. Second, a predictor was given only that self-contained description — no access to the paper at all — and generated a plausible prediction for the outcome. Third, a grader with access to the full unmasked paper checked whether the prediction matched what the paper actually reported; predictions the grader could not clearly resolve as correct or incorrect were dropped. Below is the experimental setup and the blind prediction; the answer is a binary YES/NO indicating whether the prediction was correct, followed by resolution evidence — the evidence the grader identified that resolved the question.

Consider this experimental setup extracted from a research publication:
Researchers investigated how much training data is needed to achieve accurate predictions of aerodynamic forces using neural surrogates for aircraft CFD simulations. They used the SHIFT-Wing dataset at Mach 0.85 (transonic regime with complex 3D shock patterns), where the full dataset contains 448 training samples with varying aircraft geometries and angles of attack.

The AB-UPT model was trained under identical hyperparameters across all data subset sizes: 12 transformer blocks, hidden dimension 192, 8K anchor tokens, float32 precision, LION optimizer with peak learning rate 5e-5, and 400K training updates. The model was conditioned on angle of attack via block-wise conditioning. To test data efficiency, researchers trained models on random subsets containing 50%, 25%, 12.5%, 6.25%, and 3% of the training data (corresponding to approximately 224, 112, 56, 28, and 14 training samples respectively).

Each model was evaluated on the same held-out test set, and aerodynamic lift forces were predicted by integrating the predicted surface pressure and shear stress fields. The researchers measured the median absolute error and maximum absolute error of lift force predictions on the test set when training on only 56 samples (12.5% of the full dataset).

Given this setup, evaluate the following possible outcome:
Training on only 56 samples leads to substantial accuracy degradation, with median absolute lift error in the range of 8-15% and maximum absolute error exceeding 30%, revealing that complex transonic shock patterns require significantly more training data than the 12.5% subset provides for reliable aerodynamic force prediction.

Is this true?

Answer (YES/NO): NO